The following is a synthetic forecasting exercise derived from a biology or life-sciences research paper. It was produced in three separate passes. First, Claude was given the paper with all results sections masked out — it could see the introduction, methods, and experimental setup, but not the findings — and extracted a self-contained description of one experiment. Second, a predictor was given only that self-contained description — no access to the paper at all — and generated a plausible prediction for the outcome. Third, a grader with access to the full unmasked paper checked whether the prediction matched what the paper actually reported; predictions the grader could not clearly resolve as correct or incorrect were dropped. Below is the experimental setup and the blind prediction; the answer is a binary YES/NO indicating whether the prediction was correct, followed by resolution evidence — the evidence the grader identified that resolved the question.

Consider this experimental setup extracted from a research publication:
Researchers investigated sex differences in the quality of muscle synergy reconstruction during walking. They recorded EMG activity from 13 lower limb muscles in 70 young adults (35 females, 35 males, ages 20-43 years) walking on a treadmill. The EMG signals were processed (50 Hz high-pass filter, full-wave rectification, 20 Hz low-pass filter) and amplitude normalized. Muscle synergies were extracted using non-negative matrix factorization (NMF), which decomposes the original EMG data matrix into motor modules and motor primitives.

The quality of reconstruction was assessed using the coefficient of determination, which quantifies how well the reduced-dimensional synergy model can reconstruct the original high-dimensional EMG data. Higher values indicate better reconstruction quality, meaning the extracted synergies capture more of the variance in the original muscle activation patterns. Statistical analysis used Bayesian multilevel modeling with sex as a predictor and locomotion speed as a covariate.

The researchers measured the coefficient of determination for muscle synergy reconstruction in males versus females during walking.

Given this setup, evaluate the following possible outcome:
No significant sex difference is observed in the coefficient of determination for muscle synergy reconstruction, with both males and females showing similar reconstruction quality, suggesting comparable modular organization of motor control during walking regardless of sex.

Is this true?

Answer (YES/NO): YES